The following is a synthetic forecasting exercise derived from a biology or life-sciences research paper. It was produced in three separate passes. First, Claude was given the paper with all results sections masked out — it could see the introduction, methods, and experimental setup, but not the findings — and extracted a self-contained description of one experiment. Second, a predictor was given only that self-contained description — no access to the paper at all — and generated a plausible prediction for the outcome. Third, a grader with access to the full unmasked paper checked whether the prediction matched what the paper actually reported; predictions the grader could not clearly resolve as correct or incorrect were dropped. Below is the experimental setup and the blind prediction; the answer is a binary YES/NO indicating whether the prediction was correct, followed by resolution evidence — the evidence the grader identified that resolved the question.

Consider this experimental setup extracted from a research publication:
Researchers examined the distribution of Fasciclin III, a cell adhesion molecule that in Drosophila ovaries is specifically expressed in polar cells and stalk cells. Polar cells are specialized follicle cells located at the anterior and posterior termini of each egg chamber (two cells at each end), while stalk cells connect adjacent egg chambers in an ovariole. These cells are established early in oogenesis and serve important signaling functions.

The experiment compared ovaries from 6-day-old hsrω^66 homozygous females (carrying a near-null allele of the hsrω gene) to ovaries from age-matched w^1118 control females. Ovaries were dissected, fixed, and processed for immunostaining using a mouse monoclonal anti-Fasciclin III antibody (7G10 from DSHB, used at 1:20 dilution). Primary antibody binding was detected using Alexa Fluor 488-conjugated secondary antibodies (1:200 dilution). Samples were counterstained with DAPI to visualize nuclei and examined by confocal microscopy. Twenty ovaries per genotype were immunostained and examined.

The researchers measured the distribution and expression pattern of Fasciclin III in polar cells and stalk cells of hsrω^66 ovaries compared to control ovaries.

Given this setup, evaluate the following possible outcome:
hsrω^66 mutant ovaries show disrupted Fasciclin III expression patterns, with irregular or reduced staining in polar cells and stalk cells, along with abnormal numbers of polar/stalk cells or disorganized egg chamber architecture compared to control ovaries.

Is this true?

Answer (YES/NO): NO